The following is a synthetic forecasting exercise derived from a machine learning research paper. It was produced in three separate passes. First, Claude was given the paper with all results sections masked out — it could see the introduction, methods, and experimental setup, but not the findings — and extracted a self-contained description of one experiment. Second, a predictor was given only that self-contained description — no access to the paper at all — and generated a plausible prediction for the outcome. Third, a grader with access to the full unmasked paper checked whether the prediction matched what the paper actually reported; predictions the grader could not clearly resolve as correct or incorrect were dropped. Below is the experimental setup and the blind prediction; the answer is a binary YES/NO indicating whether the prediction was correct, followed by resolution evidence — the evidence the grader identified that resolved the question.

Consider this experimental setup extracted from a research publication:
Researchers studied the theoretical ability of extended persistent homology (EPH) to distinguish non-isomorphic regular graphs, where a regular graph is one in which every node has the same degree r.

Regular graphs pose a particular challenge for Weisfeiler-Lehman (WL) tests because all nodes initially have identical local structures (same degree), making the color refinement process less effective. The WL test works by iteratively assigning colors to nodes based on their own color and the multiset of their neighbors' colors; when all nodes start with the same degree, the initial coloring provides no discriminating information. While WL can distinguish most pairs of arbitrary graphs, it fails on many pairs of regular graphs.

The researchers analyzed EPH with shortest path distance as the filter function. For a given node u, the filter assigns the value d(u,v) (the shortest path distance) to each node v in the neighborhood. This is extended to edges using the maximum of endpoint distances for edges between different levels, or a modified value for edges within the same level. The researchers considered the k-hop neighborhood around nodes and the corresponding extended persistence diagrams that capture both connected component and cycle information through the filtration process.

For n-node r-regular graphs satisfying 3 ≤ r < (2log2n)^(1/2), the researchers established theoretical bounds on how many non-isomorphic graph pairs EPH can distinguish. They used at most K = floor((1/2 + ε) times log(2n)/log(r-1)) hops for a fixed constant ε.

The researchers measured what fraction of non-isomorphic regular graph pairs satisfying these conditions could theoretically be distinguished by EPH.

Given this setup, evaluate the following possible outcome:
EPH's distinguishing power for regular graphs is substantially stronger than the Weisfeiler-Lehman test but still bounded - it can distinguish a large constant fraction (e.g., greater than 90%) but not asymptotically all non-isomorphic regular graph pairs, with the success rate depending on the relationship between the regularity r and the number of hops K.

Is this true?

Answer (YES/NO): NO